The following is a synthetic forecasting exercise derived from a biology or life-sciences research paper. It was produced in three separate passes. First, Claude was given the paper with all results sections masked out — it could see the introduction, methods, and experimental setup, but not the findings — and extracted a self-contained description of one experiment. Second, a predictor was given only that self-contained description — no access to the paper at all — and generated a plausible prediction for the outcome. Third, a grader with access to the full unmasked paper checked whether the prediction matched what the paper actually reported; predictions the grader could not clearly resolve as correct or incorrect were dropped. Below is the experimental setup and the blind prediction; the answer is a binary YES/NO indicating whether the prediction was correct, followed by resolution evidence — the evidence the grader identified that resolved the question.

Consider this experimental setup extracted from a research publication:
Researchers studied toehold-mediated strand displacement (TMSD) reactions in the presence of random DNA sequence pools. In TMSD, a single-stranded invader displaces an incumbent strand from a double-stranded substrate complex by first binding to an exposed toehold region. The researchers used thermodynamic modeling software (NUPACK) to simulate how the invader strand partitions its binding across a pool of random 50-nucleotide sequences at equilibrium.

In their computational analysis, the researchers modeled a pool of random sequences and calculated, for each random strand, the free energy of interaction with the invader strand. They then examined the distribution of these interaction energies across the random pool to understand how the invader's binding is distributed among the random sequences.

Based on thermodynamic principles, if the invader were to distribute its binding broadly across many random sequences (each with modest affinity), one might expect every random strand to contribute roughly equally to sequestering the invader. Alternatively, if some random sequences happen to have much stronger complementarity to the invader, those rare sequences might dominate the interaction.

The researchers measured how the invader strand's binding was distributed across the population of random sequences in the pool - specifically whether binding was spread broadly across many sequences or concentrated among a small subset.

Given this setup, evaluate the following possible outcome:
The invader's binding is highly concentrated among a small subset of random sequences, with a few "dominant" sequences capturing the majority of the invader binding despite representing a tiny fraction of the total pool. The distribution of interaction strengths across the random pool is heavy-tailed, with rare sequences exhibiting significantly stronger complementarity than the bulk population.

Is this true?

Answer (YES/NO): YES